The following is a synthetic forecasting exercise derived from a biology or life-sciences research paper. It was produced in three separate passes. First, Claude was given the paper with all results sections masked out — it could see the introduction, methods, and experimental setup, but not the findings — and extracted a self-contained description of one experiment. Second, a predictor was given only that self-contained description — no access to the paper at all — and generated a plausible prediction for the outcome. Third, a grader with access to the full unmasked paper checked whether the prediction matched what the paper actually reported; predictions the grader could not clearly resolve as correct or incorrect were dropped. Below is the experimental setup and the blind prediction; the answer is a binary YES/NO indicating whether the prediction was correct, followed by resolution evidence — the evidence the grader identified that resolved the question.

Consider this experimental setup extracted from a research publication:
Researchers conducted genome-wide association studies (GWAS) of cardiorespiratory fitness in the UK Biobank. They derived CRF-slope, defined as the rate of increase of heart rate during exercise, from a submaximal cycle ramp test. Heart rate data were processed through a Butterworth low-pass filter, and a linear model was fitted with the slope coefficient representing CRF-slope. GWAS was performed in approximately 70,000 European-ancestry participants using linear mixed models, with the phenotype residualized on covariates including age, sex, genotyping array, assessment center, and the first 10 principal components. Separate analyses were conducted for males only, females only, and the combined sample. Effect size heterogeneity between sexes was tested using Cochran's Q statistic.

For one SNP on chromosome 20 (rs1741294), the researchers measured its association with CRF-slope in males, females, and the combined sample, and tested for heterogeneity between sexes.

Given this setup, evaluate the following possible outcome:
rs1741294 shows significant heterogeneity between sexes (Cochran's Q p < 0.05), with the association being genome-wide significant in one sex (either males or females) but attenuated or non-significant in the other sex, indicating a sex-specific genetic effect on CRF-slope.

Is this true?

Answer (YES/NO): YES